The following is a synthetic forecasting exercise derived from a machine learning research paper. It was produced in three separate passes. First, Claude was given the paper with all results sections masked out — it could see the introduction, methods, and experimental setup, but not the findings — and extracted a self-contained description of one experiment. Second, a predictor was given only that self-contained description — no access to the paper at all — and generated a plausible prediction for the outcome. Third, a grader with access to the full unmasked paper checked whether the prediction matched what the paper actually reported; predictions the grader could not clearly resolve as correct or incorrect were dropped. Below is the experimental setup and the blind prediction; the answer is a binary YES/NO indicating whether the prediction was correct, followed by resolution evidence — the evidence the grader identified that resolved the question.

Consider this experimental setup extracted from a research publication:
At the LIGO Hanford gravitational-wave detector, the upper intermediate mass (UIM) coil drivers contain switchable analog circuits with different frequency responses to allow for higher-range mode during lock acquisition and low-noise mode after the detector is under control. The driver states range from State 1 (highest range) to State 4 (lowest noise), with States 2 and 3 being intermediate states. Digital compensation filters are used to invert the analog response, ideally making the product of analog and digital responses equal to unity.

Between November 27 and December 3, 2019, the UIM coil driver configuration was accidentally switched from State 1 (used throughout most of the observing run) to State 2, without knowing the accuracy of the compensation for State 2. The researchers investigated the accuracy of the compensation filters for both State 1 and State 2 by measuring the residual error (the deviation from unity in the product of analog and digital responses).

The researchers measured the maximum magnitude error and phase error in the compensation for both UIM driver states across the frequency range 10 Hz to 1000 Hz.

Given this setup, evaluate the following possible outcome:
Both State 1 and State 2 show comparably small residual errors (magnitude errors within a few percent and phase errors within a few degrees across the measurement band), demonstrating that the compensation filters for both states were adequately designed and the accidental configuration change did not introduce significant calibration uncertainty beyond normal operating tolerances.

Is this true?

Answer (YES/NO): YES